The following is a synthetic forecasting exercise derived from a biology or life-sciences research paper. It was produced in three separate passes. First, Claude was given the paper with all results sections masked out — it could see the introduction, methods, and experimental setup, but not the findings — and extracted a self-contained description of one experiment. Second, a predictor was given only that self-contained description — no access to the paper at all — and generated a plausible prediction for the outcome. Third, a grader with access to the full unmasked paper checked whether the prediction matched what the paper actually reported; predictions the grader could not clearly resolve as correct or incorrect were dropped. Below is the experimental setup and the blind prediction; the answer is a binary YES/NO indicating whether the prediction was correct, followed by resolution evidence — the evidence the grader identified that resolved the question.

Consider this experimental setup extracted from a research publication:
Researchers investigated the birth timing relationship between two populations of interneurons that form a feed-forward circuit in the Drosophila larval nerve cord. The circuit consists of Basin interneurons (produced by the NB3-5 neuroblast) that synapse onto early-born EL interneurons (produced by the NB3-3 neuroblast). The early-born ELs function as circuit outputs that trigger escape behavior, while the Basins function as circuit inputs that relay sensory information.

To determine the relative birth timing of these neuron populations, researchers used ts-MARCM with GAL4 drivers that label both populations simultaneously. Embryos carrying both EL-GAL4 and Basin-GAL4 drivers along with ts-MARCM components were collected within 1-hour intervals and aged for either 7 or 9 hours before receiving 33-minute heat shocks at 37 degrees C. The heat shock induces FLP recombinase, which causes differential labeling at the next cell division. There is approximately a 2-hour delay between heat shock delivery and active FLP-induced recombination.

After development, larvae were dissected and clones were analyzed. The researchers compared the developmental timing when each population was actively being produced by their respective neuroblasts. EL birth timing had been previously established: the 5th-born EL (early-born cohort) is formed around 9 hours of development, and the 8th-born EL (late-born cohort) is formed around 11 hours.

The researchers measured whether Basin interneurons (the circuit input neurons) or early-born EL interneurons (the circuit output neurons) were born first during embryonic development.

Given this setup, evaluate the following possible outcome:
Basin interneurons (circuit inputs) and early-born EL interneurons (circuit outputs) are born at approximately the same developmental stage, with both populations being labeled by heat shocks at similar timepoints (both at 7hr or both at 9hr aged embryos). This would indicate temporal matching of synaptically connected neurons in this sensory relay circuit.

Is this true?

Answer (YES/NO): NO